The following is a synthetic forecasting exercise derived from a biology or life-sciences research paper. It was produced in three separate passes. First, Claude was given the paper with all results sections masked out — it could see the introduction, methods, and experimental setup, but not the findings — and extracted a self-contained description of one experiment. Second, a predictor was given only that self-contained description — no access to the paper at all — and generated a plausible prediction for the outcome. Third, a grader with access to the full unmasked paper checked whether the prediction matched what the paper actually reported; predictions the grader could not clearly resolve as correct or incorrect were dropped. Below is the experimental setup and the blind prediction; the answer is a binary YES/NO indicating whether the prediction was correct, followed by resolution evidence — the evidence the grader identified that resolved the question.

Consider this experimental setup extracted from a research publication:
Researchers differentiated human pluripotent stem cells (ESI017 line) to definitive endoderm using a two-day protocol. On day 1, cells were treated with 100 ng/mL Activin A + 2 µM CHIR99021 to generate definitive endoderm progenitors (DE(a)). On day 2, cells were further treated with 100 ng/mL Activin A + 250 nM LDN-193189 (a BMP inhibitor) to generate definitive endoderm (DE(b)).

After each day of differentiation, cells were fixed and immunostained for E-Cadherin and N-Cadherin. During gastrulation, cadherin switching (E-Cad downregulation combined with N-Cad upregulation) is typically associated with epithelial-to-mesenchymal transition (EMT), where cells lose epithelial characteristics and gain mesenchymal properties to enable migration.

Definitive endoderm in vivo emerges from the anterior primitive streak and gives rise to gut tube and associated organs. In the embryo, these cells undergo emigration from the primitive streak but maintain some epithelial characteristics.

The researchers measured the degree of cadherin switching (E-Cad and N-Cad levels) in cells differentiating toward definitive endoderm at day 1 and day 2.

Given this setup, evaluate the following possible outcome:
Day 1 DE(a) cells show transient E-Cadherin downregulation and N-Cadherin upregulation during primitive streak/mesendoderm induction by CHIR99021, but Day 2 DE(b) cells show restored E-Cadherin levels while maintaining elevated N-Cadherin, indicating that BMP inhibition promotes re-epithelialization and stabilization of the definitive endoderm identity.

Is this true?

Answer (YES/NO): NO